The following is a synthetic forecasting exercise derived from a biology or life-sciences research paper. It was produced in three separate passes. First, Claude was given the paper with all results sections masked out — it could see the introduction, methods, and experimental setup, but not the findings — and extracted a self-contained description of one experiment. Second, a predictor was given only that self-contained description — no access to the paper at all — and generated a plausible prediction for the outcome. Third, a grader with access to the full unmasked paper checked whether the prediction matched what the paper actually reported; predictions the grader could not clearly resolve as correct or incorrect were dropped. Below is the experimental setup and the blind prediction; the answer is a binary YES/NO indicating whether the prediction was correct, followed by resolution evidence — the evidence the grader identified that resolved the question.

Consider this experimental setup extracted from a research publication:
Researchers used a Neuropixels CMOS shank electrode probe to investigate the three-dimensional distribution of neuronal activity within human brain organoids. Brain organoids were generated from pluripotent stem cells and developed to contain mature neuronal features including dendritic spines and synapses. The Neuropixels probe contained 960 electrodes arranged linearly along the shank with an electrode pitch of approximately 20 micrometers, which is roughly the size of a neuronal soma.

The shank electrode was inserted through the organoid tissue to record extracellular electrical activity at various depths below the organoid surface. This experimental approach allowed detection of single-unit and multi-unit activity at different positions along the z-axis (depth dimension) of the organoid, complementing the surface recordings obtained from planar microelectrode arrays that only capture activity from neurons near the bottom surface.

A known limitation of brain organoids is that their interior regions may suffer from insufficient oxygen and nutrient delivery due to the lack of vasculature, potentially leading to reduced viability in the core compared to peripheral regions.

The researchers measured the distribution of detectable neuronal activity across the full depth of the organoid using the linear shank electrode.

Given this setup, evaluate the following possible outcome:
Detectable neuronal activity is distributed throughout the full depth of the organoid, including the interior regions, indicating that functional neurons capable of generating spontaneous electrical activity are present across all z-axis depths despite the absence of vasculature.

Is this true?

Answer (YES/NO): NO